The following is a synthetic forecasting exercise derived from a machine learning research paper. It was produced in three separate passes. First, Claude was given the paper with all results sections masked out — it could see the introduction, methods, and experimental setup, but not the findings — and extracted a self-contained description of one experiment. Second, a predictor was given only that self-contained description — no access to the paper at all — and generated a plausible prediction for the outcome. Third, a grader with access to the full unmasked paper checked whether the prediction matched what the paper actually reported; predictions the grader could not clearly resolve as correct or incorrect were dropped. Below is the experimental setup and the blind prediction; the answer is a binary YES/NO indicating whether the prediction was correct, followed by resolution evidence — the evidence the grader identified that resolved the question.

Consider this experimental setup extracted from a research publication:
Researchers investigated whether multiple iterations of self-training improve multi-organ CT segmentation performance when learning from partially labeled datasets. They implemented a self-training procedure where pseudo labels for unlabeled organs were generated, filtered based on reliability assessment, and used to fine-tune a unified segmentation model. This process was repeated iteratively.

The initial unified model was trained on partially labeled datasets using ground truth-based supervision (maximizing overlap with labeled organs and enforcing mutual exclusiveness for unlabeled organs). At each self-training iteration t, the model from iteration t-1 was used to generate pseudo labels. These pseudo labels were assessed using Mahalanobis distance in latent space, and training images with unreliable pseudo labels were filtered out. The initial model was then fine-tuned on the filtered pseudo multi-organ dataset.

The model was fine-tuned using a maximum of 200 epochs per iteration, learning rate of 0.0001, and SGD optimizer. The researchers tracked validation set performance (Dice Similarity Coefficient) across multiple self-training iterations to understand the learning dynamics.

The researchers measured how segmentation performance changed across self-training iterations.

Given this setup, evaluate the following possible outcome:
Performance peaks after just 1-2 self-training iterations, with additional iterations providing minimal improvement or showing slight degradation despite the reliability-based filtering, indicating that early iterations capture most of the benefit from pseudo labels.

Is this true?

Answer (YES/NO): YES